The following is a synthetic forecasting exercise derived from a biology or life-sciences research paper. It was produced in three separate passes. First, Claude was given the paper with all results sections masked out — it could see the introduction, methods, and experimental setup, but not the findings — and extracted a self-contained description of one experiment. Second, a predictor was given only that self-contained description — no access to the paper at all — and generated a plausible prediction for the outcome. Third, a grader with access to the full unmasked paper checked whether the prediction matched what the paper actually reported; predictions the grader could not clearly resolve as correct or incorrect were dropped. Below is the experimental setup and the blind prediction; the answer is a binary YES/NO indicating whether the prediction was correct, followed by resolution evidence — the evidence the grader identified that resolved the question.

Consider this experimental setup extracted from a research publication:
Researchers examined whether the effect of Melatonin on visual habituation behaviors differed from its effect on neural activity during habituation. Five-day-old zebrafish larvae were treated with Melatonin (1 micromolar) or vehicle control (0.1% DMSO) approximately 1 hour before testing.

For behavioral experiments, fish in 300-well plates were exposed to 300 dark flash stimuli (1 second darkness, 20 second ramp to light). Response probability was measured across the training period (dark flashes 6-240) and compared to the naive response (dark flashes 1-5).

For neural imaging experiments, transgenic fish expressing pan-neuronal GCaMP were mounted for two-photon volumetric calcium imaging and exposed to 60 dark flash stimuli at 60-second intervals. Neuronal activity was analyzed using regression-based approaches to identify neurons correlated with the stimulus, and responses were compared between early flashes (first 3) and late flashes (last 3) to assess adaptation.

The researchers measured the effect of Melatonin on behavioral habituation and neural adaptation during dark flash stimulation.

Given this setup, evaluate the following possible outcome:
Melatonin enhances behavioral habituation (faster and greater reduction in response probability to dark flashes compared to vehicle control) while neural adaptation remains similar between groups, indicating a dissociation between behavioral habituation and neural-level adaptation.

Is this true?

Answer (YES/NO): NO